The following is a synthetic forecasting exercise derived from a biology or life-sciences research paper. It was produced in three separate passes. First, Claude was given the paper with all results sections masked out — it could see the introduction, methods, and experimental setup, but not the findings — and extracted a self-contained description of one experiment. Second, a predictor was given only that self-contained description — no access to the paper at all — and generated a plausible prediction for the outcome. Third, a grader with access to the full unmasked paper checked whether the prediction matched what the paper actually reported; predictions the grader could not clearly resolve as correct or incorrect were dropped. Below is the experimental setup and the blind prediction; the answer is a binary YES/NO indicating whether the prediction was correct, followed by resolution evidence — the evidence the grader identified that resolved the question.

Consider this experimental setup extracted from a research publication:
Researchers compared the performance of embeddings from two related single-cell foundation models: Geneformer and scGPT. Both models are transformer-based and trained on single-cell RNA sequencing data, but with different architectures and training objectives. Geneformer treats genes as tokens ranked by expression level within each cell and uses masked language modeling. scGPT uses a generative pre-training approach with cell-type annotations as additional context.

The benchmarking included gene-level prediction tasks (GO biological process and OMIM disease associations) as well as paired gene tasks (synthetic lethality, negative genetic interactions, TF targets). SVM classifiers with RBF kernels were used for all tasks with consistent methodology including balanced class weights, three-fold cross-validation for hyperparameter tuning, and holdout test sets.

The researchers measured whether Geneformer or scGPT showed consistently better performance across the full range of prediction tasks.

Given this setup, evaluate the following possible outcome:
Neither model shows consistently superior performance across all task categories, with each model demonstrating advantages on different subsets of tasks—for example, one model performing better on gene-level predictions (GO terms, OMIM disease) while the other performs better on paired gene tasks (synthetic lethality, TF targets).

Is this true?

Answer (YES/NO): NO